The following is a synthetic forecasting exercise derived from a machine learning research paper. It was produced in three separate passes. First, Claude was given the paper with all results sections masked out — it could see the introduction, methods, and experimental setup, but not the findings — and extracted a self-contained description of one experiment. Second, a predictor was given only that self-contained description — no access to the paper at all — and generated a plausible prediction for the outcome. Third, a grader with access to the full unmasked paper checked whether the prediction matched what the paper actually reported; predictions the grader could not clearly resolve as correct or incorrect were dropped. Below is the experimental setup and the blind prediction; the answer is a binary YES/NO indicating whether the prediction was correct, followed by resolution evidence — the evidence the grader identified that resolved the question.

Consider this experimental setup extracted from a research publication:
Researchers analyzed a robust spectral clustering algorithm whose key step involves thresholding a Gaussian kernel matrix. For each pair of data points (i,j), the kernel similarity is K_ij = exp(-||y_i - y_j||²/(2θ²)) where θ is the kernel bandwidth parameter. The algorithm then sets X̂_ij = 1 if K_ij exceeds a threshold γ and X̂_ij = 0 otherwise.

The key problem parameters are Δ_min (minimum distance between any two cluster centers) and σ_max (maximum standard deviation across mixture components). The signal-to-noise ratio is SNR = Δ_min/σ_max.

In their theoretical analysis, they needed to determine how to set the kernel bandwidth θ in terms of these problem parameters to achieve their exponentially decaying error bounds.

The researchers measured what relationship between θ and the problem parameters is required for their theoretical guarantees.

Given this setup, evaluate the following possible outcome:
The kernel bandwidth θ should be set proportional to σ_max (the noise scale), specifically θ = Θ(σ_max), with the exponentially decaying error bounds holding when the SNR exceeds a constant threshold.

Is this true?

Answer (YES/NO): NO